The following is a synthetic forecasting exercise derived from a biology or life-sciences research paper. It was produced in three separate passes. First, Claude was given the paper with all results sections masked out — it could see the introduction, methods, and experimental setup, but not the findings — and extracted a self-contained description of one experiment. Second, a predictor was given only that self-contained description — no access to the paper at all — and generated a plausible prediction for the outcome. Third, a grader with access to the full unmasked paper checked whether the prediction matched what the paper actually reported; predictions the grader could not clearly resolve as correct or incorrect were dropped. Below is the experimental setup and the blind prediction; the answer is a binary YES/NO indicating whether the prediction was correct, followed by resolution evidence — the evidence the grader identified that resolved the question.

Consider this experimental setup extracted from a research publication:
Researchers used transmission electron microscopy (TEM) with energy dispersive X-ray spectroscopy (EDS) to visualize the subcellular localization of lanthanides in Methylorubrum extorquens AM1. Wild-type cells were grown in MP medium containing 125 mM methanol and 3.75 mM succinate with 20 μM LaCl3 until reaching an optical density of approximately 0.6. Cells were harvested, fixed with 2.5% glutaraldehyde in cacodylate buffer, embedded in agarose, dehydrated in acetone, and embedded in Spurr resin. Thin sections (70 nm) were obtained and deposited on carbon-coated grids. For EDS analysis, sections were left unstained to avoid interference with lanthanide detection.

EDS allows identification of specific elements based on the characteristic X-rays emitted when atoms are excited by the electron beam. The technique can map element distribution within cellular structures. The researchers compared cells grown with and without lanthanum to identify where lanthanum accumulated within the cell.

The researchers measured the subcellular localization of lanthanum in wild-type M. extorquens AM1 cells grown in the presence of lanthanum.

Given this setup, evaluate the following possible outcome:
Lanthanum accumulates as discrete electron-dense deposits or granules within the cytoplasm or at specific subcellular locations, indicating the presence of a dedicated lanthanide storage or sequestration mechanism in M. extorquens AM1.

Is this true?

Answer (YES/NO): YES